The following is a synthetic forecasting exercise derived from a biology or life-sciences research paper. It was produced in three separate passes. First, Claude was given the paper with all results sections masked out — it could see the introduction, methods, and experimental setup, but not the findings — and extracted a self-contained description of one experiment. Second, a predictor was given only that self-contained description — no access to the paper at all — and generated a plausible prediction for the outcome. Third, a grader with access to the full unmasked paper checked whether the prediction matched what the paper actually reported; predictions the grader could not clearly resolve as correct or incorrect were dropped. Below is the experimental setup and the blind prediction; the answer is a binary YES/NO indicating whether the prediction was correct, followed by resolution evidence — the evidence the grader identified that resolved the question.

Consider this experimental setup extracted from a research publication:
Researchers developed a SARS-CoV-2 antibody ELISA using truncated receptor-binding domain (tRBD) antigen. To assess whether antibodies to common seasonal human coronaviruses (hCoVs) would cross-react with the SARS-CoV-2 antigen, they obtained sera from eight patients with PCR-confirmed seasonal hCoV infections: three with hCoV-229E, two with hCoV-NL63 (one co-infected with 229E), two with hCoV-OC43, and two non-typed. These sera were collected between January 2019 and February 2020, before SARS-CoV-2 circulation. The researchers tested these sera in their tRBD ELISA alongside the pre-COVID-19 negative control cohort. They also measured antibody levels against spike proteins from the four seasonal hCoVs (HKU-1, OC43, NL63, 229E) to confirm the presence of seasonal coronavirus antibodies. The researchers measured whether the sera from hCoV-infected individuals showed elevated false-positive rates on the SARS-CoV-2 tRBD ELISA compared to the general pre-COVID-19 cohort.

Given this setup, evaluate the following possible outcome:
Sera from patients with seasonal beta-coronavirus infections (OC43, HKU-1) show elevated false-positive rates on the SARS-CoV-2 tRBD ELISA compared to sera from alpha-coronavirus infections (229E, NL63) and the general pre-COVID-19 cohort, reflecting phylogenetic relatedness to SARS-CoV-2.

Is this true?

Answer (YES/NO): NO